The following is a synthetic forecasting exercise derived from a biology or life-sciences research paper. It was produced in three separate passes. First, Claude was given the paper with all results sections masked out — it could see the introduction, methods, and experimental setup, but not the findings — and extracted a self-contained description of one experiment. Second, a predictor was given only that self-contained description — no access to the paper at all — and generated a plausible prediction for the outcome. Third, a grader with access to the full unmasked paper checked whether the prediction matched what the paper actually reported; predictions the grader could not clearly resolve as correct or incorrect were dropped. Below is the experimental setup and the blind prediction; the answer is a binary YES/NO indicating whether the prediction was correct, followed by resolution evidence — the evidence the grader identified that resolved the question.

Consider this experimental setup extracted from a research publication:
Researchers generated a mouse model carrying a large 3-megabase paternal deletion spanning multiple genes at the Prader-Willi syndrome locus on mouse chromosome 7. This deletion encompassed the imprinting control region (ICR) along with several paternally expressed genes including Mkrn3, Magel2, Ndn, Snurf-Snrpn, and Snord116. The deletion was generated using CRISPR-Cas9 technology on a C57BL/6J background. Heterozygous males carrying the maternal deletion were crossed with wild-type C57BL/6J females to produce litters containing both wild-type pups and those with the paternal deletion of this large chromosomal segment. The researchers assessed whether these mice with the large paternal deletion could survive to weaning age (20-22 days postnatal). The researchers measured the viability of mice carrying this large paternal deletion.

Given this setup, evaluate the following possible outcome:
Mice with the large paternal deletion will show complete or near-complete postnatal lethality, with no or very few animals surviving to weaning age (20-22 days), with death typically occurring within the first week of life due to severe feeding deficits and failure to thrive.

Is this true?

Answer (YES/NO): NO